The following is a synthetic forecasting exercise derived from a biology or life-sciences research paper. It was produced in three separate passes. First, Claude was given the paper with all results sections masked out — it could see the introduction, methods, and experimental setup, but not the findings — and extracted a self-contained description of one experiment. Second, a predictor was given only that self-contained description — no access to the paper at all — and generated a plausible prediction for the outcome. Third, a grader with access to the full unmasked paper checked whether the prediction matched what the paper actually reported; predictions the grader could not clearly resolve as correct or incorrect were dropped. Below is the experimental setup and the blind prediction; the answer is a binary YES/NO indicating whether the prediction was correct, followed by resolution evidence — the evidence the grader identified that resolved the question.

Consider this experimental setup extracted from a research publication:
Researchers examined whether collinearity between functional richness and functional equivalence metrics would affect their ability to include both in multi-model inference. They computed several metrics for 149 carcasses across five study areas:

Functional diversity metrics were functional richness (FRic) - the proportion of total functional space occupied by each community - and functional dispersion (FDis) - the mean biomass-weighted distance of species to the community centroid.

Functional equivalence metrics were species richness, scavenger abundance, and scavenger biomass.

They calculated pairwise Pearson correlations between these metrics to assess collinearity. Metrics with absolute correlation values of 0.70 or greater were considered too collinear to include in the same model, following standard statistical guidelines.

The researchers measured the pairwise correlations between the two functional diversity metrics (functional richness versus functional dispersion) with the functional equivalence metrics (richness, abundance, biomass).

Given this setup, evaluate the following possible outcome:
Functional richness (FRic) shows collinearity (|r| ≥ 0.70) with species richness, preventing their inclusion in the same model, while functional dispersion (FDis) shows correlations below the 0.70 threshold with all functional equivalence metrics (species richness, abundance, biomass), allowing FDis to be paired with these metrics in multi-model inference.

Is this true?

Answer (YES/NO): NO